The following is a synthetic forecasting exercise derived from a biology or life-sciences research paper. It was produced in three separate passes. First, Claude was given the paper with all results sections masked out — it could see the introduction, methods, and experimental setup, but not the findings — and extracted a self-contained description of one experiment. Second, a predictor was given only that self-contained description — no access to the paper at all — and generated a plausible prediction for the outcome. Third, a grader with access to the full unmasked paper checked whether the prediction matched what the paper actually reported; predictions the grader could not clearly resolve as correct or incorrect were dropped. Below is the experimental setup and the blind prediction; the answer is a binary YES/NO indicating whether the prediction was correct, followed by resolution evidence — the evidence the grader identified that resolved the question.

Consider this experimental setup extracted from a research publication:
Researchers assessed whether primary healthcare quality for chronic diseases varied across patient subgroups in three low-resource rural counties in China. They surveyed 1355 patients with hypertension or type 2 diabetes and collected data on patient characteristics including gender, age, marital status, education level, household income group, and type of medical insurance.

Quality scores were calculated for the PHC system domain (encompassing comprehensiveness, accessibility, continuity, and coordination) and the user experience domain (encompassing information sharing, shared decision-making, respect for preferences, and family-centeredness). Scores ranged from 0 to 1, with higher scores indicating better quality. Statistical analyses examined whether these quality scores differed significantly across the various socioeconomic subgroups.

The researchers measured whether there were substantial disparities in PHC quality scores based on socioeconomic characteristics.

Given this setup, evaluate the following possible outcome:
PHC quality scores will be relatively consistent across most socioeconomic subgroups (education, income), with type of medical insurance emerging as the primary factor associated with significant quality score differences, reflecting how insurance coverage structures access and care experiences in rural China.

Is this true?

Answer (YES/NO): NO